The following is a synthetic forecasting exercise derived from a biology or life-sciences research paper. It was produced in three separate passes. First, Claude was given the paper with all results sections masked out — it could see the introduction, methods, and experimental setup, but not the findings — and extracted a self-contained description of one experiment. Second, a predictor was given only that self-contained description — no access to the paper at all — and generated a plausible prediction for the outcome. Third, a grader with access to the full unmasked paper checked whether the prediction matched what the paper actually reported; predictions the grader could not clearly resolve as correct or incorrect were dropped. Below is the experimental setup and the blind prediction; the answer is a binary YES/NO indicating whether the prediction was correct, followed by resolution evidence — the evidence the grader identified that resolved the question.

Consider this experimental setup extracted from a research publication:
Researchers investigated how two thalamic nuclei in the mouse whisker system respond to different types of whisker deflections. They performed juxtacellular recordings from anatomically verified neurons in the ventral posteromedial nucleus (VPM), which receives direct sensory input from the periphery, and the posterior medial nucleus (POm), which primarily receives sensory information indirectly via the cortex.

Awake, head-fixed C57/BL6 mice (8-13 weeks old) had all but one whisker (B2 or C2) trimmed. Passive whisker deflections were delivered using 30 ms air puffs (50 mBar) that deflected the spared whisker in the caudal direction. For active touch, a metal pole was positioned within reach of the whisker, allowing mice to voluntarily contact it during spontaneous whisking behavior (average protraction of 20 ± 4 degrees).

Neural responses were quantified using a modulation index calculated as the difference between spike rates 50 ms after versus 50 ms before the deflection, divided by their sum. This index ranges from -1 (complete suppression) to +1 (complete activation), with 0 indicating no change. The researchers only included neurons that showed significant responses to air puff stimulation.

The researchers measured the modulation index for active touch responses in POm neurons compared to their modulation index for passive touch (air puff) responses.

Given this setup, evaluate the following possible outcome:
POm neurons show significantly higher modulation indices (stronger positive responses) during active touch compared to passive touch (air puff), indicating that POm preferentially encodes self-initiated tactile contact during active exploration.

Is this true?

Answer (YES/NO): NO